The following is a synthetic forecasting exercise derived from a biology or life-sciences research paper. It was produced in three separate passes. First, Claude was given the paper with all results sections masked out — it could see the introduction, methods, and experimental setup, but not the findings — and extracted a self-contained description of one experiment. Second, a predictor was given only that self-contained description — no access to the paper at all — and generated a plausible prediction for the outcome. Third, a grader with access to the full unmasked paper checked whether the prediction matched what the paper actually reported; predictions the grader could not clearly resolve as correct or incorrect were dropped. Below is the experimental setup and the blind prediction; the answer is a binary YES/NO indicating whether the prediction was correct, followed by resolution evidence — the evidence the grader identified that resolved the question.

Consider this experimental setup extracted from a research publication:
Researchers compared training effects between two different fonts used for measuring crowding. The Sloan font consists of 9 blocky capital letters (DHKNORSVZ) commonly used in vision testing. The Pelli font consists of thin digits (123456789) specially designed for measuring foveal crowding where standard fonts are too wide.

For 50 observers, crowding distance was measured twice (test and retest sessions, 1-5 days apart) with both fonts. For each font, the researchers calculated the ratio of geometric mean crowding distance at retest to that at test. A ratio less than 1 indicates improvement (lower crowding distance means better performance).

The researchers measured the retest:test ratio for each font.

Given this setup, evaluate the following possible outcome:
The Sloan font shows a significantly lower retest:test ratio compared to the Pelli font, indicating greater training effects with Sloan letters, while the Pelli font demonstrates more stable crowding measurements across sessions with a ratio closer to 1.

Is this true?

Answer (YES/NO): NO